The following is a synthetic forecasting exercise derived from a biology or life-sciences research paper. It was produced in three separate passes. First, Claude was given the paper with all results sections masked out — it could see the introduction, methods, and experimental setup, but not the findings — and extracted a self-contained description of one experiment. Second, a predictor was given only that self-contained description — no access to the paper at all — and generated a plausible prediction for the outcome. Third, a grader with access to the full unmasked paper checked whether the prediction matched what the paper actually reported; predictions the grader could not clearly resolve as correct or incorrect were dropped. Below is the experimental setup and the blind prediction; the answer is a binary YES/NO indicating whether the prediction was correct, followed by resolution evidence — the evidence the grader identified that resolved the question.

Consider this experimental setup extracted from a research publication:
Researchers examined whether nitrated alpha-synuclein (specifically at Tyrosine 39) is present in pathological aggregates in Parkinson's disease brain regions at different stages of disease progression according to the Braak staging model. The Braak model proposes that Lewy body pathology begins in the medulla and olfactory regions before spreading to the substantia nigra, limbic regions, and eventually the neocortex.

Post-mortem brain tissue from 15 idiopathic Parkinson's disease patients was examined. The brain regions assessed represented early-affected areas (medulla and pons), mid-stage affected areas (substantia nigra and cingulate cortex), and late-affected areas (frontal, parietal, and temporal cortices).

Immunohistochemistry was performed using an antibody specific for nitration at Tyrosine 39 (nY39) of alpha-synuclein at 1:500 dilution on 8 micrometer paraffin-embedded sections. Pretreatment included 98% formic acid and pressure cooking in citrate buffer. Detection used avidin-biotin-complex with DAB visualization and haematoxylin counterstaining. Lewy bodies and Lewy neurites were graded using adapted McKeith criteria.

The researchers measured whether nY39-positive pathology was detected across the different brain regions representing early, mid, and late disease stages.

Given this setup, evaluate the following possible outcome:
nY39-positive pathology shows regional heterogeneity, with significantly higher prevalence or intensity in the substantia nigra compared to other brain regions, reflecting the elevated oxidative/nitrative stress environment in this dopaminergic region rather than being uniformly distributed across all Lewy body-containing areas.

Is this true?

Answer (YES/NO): NO